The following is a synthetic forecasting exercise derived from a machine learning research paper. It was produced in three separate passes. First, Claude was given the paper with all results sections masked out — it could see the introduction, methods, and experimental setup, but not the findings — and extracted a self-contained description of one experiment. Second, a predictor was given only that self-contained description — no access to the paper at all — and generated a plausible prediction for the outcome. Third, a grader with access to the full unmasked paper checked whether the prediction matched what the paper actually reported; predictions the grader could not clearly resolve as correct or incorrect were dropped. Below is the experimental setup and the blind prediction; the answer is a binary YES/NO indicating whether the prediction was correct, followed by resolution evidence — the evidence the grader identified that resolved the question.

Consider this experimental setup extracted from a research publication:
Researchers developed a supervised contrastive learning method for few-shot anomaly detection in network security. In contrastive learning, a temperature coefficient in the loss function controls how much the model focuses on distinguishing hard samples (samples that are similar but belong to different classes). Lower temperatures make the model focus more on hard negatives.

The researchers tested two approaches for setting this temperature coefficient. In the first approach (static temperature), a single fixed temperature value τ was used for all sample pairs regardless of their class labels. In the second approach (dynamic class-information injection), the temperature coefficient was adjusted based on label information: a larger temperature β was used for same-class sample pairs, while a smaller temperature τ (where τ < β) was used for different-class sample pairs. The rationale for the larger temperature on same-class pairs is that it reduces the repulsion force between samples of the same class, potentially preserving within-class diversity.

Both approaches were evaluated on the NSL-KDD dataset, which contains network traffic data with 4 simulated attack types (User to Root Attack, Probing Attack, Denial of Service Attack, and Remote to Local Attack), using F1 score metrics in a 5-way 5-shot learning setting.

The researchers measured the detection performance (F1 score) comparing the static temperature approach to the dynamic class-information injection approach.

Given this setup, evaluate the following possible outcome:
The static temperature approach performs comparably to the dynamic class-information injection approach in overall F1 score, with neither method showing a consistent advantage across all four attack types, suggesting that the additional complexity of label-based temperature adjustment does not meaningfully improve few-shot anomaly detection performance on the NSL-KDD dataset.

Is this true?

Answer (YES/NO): NO